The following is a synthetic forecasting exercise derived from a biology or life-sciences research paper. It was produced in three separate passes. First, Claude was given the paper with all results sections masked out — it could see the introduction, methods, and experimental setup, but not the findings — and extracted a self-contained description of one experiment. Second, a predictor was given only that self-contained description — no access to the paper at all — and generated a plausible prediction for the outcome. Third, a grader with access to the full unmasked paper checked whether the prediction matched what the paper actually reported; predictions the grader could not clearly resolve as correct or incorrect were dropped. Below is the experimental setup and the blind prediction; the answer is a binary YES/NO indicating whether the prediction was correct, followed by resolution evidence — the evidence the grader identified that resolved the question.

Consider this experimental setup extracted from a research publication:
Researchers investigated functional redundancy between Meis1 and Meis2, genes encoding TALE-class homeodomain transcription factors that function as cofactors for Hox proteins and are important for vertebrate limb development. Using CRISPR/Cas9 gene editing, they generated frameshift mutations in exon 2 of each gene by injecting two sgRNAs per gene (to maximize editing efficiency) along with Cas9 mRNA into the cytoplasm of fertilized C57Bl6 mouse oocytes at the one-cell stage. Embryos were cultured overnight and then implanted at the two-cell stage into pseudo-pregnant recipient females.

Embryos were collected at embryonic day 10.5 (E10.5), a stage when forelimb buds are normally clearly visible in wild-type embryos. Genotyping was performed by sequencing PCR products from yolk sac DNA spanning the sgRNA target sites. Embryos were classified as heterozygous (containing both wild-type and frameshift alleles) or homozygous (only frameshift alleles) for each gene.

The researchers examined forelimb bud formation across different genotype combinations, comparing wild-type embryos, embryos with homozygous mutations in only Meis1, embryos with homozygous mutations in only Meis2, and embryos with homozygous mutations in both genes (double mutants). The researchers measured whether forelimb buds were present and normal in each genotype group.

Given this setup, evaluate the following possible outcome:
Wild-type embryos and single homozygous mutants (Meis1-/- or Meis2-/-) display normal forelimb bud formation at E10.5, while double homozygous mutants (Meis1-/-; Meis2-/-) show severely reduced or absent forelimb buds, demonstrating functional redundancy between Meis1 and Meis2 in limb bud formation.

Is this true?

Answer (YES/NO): YES